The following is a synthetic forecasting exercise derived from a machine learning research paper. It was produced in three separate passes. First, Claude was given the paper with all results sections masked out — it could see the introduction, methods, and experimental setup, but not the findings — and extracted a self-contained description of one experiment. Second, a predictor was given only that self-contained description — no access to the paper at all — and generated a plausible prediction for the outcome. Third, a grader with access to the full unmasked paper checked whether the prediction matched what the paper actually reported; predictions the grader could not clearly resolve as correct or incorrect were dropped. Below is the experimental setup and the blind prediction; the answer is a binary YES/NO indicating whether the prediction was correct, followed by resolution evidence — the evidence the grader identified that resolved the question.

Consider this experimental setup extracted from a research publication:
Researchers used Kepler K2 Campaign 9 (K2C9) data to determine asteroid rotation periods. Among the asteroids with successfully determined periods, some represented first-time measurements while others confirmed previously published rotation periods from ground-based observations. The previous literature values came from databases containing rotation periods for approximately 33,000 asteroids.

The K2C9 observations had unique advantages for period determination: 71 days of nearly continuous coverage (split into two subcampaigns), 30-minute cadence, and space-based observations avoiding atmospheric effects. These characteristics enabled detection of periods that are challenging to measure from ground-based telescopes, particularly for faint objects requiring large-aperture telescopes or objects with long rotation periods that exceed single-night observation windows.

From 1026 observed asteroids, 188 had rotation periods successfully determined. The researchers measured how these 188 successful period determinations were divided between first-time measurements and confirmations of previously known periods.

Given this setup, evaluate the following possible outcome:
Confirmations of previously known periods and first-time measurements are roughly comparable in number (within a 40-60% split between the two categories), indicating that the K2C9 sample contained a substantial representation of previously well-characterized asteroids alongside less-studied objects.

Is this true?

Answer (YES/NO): NO